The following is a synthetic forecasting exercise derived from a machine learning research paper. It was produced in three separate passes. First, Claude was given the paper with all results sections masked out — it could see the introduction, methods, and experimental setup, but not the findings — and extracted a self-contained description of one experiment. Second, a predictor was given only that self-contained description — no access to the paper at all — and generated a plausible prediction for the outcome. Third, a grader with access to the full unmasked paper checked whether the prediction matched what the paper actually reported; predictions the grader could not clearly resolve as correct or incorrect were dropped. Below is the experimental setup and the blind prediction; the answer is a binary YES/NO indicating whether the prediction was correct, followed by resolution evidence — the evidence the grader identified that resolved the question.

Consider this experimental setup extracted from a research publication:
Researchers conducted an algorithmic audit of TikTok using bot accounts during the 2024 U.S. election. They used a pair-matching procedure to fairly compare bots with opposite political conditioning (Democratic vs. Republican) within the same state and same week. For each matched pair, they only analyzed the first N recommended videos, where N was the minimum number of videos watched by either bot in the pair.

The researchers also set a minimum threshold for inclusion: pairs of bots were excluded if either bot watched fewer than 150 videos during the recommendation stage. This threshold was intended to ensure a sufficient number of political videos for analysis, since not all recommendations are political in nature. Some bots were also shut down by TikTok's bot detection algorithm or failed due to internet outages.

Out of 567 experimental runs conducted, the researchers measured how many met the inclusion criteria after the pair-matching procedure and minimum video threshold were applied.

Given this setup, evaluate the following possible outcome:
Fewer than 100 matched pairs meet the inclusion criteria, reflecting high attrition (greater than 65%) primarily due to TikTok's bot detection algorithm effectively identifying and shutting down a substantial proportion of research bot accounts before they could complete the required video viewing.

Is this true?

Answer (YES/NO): NO